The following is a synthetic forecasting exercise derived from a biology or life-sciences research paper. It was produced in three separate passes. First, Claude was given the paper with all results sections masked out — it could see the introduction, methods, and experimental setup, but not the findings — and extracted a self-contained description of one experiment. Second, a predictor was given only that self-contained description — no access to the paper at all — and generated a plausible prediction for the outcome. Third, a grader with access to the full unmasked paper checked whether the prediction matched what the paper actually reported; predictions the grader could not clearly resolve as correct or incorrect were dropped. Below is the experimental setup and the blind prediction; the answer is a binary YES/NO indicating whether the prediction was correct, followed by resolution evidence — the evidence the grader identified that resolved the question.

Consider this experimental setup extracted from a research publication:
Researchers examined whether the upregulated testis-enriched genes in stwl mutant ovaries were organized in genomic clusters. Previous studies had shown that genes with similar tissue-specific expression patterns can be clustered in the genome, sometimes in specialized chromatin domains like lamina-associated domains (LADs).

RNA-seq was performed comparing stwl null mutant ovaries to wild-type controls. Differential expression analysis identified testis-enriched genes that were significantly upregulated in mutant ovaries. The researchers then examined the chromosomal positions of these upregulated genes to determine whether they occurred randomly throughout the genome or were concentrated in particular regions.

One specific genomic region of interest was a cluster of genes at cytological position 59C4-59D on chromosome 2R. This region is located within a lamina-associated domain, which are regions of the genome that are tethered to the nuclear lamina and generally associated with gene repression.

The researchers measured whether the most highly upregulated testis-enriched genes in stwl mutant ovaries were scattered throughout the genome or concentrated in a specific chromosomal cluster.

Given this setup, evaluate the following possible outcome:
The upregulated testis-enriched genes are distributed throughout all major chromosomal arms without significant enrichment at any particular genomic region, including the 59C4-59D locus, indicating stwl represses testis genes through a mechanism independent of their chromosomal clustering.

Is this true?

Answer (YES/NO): NO